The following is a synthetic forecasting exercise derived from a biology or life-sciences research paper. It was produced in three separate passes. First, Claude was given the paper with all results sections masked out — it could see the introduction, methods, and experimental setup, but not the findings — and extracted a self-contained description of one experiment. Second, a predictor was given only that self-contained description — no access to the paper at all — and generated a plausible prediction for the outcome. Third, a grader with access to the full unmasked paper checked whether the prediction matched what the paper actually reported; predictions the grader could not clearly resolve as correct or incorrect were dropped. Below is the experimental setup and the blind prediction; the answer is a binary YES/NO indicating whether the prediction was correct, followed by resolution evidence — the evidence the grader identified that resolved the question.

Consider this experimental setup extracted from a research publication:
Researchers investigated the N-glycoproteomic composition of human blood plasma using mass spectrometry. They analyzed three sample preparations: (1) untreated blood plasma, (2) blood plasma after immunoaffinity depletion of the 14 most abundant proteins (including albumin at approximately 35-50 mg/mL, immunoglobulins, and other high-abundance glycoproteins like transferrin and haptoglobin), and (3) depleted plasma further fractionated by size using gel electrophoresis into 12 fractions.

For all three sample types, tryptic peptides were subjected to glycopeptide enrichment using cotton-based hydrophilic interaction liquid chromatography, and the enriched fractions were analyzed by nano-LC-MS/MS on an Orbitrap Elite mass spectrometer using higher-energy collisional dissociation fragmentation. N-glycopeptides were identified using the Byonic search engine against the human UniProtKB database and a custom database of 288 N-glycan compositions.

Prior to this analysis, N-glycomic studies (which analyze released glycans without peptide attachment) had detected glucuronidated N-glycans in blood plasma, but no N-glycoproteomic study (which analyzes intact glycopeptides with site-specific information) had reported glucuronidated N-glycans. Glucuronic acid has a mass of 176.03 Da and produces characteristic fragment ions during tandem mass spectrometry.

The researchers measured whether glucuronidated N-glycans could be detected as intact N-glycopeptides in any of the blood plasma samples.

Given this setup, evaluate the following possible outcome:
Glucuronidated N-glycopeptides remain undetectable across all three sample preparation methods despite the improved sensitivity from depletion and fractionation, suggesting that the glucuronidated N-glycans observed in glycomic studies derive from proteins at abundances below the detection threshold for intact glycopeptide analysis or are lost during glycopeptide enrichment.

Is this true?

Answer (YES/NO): NO